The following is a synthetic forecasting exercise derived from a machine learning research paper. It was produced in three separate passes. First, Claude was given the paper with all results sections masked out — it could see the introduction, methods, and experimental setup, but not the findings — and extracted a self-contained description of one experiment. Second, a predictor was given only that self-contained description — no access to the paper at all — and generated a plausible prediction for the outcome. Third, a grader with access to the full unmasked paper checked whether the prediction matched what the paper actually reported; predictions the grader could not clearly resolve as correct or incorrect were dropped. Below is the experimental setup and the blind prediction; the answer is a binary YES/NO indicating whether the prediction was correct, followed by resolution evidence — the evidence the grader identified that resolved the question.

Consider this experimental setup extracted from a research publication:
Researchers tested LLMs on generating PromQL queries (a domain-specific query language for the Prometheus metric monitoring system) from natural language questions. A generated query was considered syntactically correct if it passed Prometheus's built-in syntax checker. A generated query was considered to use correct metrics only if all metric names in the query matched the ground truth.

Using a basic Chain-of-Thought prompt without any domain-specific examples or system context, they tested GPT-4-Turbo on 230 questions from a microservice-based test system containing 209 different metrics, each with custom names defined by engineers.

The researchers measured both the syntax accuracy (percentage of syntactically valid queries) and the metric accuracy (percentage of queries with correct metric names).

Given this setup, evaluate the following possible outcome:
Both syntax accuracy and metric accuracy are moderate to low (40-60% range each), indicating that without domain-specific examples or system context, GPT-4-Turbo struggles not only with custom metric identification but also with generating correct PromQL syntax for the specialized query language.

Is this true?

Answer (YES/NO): NO